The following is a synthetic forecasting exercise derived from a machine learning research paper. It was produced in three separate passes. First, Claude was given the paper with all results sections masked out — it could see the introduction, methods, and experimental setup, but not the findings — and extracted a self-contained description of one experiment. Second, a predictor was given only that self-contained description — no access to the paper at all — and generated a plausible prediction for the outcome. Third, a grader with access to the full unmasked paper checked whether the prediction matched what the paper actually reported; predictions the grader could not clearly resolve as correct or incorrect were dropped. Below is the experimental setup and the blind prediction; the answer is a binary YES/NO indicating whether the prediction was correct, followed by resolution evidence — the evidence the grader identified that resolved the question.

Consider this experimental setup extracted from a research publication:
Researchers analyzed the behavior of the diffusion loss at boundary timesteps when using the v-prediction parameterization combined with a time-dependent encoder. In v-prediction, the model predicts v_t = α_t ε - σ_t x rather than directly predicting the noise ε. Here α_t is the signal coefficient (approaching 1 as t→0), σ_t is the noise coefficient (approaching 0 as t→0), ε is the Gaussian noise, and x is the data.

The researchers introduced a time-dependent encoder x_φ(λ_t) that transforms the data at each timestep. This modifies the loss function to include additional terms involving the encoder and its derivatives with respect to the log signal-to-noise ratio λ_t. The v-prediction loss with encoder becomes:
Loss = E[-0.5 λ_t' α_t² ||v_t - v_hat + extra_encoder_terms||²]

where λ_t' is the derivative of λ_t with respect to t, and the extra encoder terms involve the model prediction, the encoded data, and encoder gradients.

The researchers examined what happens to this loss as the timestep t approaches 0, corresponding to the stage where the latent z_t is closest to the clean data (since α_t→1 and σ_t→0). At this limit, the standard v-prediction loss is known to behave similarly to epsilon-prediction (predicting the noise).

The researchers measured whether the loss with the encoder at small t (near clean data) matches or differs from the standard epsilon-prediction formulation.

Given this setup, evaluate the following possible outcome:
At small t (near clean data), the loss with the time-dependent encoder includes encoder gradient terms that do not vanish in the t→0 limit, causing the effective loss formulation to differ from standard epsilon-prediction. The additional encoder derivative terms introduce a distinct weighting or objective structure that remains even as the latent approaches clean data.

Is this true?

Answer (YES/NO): NO